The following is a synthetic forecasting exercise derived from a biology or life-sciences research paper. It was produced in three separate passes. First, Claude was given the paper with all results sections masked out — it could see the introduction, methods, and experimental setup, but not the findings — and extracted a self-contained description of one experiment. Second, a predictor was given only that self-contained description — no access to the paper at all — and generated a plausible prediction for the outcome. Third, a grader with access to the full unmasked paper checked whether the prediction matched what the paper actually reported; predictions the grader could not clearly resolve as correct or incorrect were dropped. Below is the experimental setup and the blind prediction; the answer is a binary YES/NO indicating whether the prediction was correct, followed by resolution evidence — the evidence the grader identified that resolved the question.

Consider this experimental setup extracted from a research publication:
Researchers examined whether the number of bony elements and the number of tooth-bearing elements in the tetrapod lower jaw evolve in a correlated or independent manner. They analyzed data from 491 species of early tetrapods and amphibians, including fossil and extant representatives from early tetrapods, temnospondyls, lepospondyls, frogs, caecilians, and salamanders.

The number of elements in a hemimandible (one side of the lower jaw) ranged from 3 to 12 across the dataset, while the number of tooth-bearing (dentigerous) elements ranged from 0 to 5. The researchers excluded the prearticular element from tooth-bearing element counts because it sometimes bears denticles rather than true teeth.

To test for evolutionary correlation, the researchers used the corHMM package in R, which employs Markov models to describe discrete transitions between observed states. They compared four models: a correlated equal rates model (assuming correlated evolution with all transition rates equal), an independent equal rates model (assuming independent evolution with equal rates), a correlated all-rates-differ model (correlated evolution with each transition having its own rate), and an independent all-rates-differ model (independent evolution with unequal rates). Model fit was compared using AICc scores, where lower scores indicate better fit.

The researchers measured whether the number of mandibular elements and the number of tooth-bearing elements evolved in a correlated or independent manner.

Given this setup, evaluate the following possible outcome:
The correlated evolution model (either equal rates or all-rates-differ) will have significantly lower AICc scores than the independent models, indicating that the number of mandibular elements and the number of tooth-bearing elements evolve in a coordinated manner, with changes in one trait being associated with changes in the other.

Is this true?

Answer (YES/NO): NO